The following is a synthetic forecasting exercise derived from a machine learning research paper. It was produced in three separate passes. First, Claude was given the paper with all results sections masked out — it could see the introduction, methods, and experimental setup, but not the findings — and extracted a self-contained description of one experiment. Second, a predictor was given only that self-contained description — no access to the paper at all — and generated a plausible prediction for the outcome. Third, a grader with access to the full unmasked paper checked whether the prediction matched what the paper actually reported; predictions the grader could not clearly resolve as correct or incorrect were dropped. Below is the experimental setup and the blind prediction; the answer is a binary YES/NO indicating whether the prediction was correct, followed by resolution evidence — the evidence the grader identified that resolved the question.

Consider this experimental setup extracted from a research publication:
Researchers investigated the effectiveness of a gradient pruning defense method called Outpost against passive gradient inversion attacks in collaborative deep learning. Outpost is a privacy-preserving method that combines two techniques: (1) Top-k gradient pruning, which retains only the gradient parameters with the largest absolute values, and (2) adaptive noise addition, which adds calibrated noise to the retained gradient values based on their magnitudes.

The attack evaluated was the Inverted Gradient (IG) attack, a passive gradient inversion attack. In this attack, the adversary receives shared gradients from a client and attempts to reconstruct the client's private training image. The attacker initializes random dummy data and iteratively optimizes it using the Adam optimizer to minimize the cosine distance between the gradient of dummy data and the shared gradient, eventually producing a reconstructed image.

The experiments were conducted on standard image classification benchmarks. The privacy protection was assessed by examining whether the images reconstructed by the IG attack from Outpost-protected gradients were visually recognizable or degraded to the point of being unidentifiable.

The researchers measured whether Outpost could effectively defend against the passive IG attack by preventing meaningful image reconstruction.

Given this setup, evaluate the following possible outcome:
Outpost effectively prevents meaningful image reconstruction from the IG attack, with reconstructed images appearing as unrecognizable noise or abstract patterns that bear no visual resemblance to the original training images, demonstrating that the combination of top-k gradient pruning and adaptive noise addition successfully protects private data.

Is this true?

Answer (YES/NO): NO